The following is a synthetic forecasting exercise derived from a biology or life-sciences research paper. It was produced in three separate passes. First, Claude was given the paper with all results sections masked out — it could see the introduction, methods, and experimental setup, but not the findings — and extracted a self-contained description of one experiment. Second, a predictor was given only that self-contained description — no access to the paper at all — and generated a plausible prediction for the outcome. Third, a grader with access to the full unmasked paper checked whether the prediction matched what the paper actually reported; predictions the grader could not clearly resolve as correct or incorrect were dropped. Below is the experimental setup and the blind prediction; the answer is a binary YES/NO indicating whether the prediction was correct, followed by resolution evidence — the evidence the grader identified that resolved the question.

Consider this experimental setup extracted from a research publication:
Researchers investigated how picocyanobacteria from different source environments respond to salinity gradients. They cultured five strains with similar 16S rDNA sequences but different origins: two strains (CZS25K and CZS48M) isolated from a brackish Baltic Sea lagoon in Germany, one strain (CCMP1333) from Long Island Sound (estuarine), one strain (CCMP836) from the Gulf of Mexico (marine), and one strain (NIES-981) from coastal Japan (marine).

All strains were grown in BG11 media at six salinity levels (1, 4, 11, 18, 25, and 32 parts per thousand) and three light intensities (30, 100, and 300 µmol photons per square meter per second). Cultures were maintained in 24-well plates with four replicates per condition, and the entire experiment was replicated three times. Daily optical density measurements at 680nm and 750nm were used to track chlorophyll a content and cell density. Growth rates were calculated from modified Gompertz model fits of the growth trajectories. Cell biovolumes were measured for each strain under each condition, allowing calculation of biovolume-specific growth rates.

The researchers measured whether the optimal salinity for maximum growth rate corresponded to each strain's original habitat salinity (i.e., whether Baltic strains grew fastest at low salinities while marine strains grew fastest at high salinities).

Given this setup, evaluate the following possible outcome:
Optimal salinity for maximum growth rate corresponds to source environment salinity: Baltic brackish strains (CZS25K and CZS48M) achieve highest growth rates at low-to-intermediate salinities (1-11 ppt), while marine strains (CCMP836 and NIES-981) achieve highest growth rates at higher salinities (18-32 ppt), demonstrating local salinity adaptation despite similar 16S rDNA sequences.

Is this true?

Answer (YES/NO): NO